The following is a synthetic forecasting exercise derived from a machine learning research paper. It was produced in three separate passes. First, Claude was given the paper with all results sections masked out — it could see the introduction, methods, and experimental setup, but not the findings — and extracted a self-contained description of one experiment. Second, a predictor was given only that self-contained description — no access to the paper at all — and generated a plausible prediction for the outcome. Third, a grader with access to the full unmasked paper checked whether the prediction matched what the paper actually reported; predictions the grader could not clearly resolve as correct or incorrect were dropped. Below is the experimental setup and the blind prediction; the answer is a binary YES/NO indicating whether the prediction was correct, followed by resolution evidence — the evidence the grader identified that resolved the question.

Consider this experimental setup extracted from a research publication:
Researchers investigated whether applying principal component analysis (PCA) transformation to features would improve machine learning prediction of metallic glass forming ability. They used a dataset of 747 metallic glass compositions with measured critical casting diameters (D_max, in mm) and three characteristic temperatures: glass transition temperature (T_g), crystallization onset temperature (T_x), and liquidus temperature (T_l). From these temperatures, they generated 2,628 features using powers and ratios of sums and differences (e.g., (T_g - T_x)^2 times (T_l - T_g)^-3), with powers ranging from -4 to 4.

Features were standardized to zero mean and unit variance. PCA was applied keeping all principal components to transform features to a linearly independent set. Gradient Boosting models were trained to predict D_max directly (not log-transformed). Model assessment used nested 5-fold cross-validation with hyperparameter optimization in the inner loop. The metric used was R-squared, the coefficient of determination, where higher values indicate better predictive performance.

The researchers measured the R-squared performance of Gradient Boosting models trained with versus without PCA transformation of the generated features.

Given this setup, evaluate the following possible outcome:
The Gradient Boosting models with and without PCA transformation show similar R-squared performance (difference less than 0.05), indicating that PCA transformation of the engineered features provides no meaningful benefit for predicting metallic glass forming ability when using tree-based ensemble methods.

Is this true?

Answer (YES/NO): NO